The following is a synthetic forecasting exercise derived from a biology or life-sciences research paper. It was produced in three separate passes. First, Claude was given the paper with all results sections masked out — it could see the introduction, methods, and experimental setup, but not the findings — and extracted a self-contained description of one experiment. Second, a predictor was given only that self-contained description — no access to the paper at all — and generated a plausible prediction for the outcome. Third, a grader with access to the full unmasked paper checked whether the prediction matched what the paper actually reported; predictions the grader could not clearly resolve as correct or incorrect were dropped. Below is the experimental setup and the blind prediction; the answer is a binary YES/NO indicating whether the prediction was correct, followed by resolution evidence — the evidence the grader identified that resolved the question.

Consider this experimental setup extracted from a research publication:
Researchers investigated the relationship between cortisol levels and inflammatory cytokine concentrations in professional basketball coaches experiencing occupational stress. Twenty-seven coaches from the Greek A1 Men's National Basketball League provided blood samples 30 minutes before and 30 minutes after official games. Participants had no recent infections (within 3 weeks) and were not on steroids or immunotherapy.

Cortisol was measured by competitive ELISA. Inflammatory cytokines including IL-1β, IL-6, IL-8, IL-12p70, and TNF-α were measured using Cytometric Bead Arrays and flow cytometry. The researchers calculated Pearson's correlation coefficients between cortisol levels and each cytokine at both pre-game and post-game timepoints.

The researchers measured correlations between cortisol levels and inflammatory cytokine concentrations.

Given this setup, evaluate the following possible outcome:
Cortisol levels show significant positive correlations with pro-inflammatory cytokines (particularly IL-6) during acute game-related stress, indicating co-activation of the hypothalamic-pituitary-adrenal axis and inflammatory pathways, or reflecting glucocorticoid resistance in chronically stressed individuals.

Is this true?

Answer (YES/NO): NO